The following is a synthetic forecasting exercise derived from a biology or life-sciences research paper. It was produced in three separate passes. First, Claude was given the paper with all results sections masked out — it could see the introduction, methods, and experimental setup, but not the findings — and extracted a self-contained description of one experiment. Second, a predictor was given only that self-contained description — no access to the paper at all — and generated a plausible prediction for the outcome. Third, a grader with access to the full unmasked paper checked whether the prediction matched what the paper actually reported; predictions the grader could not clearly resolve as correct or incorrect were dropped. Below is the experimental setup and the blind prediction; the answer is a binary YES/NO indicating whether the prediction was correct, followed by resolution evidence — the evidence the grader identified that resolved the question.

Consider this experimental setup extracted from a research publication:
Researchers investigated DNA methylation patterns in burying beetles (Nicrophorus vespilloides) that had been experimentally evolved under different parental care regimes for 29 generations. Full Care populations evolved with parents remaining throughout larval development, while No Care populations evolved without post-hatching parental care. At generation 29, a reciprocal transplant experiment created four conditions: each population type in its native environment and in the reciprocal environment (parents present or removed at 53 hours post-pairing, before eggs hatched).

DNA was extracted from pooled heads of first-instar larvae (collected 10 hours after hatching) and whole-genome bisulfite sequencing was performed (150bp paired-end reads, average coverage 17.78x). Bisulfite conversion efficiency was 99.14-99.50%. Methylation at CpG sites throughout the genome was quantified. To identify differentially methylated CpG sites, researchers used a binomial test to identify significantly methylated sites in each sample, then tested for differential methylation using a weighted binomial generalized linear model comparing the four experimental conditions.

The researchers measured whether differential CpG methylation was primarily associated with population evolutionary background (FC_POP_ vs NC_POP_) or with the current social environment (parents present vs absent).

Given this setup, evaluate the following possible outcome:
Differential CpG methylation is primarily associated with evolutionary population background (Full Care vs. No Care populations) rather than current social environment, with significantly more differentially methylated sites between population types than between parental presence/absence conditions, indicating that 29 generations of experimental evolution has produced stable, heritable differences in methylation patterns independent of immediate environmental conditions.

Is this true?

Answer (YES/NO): NO